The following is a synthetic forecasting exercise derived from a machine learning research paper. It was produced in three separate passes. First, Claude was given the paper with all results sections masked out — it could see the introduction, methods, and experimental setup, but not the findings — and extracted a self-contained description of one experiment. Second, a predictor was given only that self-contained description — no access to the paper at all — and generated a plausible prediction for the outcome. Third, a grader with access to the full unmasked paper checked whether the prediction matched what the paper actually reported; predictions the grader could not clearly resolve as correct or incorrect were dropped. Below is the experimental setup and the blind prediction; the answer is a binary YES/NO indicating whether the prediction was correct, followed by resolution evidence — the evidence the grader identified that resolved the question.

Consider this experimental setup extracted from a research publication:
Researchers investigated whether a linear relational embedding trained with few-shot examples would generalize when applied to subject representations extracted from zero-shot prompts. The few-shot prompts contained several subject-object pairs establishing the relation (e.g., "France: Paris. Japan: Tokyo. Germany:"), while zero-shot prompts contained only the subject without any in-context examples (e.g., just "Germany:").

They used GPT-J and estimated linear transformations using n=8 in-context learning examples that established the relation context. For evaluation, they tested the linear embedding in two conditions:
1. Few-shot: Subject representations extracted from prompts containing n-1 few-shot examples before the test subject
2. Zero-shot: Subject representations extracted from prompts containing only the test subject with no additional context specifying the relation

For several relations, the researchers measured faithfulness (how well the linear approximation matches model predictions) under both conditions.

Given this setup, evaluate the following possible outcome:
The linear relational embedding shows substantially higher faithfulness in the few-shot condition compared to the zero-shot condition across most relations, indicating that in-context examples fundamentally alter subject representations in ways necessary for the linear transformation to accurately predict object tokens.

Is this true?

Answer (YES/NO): NO